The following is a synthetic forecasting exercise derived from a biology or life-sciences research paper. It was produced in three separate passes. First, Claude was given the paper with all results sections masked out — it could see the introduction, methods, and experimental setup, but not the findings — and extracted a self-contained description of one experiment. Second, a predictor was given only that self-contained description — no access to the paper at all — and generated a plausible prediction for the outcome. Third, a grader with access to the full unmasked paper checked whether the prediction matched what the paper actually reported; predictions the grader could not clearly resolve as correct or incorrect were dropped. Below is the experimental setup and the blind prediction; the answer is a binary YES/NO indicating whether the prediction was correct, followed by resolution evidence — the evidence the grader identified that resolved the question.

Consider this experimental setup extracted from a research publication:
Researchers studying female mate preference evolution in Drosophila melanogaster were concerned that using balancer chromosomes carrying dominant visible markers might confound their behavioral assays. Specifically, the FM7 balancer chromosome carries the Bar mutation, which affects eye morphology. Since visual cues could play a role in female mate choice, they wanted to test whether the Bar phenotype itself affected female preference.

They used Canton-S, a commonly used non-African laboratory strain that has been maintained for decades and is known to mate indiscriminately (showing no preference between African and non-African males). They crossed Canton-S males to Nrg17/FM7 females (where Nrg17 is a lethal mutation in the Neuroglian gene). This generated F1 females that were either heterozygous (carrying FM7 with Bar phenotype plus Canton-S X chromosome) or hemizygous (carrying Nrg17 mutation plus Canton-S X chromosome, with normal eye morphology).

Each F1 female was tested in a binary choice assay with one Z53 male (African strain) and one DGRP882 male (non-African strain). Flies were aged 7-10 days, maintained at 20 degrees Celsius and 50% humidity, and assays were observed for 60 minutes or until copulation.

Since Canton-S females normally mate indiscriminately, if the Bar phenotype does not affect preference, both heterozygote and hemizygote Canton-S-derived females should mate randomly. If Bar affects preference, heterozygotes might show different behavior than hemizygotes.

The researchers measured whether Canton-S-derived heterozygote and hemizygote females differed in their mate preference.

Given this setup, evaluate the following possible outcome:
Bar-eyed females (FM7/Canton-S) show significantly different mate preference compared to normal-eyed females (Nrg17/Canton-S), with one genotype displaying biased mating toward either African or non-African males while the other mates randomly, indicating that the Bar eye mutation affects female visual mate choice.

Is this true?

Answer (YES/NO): NO